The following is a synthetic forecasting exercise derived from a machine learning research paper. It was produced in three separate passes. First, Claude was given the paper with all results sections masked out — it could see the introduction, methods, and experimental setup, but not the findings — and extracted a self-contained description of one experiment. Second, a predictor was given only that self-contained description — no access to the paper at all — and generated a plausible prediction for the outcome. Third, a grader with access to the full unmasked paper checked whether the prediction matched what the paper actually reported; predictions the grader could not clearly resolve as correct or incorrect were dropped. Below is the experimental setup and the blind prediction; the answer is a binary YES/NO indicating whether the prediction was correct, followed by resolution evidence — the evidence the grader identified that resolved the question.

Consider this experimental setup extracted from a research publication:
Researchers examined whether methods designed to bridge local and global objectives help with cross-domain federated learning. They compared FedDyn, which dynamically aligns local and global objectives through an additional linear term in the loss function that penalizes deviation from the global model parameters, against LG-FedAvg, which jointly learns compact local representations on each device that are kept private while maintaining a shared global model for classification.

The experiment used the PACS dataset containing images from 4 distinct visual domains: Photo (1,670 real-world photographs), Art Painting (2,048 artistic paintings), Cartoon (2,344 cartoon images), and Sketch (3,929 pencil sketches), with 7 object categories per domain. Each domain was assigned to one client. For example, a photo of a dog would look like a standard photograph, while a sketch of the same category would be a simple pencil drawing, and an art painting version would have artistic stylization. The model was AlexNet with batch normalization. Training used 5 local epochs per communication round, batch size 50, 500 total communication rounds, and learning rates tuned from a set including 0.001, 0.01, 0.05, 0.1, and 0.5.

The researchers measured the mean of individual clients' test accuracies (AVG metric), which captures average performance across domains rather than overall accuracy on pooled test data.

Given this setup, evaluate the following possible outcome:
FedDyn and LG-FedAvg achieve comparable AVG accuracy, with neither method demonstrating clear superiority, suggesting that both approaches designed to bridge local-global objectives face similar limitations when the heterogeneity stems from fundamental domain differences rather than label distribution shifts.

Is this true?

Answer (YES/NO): NO